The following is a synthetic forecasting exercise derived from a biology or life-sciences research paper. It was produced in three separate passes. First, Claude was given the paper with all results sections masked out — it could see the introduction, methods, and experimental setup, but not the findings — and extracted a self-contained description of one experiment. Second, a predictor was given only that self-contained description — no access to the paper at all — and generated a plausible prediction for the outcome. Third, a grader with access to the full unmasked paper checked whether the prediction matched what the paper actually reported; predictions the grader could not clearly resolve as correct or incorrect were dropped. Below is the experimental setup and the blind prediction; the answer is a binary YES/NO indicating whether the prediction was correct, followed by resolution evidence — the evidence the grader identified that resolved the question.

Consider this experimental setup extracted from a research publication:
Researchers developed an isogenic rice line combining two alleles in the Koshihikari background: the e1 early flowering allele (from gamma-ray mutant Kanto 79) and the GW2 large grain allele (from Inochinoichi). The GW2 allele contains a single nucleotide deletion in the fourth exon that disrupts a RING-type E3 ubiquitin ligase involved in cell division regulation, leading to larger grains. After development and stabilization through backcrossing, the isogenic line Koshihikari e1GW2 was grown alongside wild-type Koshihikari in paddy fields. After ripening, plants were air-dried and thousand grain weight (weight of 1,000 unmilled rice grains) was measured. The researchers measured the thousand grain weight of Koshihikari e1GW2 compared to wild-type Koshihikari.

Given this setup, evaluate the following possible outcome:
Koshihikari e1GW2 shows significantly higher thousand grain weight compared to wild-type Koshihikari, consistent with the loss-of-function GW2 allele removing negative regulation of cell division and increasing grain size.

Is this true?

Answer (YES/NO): YES